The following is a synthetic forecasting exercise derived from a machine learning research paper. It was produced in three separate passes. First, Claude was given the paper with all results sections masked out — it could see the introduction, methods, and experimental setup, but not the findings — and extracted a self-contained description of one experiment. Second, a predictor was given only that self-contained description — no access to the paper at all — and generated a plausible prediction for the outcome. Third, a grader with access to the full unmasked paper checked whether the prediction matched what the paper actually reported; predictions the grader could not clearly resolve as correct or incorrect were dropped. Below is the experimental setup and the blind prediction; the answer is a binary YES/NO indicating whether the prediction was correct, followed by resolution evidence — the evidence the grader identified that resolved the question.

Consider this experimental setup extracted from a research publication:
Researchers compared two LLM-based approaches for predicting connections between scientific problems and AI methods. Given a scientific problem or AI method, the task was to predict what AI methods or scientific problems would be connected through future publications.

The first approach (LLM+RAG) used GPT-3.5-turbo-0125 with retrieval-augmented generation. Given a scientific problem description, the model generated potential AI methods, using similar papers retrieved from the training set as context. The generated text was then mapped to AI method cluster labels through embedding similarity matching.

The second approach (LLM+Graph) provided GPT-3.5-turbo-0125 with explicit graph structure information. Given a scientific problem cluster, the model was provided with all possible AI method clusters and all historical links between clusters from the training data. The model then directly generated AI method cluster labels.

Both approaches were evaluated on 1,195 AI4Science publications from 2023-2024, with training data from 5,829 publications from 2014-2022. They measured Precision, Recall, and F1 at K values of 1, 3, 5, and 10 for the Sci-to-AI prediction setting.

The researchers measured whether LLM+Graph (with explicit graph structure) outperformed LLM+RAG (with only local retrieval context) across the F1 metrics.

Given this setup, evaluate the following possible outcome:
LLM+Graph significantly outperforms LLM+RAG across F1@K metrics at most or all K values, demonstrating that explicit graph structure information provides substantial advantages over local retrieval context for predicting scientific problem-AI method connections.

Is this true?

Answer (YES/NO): YES